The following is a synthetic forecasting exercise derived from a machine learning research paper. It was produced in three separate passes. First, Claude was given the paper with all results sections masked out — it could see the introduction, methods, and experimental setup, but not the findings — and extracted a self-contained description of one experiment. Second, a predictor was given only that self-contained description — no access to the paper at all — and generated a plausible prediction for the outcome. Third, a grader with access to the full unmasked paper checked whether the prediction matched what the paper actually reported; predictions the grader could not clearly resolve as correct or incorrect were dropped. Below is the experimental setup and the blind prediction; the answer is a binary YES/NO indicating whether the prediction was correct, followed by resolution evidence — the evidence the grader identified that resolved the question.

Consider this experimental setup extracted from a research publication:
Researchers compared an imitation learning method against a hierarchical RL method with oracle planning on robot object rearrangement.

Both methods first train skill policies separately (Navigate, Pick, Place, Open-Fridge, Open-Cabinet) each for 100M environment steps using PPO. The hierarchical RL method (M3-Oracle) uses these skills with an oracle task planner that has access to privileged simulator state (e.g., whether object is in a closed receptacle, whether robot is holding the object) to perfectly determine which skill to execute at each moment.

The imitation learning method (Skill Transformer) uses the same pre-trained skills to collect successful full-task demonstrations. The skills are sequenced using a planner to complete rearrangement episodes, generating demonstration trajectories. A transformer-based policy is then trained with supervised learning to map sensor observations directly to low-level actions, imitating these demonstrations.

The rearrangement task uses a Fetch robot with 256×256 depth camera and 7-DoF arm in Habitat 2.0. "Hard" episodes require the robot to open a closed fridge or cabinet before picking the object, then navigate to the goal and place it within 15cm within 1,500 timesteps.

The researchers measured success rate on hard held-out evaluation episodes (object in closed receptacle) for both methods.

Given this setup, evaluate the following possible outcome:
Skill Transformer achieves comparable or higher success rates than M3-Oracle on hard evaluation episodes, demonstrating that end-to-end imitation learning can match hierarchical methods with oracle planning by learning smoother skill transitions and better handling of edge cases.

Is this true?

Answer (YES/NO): YES